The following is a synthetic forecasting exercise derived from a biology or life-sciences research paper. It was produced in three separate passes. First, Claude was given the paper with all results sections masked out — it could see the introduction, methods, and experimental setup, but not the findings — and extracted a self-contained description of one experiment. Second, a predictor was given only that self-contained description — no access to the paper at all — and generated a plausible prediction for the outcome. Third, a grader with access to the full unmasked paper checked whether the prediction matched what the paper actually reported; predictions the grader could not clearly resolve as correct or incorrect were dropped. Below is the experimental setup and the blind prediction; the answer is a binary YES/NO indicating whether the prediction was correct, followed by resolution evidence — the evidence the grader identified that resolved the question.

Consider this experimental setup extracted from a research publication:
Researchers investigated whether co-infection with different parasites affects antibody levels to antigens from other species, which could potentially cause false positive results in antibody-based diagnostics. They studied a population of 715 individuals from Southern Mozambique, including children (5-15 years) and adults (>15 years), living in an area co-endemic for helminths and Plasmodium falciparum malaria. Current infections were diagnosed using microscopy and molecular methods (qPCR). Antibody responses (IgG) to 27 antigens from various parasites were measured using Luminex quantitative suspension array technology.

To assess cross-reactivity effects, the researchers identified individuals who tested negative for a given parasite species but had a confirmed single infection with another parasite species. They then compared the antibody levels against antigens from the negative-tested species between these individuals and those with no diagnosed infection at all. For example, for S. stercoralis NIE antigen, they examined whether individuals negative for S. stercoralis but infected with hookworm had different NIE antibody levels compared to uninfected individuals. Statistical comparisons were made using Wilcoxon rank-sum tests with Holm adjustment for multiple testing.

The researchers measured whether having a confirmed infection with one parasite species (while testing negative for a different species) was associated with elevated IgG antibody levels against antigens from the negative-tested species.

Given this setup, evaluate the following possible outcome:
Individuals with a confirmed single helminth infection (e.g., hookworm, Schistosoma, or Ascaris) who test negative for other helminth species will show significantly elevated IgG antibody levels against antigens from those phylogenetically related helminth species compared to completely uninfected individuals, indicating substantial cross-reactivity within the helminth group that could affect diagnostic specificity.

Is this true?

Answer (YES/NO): NO